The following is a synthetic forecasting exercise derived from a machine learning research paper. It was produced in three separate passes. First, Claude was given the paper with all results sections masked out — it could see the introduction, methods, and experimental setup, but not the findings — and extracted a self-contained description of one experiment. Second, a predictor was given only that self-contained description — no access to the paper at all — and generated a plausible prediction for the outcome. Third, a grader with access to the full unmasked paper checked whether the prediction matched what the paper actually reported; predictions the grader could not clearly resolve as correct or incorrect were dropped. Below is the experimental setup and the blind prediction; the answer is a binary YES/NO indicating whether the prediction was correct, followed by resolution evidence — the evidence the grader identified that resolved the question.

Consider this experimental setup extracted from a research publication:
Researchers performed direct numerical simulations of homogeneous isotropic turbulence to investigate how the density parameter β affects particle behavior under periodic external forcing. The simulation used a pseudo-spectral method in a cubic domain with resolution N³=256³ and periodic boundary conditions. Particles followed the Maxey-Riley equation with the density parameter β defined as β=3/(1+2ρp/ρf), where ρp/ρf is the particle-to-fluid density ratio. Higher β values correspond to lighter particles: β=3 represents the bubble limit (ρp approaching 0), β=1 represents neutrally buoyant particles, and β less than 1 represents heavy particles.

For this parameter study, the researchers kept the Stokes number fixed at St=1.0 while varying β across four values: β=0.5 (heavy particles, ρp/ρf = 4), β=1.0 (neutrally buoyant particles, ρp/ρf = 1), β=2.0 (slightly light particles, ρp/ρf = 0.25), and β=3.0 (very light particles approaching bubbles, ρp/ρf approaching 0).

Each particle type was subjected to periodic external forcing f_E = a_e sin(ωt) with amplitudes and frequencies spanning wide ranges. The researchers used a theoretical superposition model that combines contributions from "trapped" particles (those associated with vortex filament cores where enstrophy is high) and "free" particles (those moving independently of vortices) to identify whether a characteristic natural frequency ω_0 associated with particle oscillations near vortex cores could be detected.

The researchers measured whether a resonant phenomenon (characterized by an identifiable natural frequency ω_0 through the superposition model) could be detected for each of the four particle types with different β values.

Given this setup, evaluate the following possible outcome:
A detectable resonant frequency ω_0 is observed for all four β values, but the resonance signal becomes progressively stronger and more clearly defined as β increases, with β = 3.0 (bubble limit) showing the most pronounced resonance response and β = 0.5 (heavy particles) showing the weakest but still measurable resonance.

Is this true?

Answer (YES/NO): NO